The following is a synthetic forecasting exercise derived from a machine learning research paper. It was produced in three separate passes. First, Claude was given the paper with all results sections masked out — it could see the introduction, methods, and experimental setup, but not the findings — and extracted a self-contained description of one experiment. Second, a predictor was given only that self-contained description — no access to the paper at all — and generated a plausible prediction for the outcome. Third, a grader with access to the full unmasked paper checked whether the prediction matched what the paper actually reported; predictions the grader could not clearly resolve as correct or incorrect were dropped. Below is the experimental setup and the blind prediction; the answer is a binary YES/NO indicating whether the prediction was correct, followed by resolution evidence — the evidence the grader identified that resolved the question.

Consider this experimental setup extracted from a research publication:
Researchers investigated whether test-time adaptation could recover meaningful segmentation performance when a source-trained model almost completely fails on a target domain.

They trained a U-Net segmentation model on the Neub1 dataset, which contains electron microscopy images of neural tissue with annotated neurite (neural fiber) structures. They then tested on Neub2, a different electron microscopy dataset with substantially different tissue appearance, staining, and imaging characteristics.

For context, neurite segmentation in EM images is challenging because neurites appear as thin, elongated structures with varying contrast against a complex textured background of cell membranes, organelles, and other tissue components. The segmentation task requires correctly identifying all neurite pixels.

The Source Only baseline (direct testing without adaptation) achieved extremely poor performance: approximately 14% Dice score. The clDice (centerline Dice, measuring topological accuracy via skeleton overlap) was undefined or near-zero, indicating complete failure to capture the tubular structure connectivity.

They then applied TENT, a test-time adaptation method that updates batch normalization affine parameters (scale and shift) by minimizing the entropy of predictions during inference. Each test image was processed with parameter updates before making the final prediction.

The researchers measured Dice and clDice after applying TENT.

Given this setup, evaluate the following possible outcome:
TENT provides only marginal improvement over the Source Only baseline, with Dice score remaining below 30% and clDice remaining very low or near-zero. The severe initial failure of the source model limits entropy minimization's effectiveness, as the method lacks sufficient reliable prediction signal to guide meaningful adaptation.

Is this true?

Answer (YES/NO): NO